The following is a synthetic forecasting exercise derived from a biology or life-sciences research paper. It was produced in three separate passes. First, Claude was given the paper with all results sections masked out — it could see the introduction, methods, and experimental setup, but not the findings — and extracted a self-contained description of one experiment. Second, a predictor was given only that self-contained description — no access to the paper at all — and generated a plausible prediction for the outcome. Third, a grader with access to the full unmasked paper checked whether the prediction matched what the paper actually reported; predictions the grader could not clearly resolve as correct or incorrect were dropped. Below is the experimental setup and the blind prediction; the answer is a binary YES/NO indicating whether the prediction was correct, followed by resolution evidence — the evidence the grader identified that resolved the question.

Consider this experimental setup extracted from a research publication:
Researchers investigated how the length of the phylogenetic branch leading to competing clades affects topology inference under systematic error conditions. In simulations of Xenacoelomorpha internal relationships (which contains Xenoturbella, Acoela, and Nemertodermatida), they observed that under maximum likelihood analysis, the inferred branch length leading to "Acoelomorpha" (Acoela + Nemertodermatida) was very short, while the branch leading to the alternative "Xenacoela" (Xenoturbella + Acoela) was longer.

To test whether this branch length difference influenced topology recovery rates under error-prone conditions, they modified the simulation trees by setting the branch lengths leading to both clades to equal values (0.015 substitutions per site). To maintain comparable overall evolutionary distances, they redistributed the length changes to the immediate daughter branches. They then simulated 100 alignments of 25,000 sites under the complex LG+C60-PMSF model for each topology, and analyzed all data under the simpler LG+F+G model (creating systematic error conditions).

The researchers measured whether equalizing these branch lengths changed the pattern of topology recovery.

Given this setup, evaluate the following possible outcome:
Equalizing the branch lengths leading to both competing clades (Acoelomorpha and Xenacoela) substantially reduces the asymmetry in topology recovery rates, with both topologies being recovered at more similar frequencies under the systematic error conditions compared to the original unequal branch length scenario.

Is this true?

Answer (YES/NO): NO